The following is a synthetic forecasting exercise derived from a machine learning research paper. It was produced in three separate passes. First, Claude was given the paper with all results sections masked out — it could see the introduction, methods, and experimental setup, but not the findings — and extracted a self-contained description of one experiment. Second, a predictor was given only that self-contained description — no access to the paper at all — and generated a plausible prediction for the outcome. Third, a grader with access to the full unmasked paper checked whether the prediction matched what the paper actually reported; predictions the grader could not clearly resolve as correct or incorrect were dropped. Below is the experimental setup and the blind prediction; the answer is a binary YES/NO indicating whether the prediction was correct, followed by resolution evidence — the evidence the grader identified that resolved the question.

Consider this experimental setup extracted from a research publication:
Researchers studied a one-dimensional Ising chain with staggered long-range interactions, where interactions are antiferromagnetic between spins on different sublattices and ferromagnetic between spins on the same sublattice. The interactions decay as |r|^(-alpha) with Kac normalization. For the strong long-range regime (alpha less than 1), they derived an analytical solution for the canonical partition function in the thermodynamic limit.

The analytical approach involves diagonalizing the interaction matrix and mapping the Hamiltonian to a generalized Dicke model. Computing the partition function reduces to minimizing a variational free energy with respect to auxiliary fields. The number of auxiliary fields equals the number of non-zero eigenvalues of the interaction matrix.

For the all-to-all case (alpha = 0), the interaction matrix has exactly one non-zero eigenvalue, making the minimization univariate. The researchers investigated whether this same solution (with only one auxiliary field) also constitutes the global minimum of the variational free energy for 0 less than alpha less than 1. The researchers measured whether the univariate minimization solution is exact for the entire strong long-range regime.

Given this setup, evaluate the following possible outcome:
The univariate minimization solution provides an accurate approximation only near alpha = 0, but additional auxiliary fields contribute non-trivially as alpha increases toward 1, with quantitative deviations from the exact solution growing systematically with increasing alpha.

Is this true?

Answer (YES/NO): NO